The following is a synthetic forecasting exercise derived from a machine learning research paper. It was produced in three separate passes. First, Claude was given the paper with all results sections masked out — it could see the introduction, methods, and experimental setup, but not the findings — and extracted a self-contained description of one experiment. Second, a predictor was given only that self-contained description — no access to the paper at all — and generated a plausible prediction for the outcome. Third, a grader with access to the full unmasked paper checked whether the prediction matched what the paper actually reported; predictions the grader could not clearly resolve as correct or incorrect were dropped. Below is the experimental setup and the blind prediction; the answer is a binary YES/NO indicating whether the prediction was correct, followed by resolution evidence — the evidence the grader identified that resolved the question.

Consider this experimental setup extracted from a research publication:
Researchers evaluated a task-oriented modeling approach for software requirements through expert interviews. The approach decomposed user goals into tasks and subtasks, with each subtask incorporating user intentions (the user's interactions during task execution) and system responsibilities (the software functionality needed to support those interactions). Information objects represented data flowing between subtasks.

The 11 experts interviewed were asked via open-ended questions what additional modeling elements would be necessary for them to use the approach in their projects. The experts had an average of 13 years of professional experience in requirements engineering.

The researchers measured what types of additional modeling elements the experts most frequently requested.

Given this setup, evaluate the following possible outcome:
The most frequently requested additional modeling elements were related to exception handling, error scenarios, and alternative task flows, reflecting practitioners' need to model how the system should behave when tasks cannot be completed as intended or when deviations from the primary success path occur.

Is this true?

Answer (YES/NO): NO